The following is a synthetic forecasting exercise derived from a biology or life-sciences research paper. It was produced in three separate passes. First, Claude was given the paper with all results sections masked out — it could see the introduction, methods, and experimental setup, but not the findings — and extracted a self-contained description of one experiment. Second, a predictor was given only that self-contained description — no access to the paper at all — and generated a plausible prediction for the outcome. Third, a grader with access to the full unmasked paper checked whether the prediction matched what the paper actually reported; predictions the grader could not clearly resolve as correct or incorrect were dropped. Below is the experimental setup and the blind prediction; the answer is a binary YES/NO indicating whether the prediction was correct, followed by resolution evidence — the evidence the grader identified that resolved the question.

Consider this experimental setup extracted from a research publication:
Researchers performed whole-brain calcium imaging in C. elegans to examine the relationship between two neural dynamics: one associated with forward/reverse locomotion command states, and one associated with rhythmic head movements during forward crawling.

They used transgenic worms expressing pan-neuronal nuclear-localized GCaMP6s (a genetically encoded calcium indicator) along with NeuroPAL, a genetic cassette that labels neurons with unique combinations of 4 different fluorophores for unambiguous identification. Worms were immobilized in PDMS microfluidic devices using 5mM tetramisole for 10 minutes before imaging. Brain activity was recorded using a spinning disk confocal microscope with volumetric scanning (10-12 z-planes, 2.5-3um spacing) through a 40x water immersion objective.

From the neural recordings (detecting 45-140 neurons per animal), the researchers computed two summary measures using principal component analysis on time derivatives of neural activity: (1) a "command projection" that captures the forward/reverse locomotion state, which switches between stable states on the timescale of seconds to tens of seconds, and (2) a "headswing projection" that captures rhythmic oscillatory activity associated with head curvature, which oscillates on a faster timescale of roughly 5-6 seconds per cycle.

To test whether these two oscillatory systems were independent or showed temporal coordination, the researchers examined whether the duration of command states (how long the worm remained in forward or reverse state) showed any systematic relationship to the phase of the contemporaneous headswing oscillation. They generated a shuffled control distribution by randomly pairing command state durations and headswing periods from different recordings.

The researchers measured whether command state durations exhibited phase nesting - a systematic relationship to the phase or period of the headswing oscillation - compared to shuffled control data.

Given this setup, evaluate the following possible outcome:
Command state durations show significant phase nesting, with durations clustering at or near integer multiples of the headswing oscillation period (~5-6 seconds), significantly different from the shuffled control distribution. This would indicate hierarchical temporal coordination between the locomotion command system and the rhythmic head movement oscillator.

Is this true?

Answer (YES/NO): YES